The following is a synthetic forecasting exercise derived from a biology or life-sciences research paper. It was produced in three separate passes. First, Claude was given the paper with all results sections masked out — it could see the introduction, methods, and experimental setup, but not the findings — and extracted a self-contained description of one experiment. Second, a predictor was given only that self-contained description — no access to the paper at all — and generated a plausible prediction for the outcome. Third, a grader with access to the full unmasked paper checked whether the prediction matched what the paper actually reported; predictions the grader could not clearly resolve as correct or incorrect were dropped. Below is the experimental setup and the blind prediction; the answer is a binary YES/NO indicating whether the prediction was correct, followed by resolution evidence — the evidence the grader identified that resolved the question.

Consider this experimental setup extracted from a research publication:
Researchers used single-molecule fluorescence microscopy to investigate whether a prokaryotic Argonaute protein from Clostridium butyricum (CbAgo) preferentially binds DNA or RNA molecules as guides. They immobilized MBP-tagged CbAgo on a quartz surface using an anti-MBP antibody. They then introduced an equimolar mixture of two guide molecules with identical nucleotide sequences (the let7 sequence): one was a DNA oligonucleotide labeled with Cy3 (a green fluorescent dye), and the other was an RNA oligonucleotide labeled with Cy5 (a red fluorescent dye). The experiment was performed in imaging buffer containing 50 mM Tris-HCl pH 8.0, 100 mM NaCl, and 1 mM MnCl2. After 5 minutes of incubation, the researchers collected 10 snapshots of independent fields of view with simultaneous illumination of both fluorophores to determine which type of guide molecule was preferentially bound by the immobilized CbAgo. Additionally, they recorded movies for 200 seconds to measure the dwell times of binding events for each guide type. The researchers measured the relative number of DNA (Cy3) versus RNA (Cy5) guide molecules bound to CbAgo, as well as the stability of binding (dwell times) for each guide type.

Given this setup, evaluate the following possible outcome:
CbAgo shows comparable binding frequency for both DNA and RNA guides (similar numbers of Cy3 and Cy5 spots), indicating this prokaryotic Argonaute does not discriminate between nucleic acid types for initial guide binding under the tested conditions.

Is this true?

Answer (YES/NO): NO